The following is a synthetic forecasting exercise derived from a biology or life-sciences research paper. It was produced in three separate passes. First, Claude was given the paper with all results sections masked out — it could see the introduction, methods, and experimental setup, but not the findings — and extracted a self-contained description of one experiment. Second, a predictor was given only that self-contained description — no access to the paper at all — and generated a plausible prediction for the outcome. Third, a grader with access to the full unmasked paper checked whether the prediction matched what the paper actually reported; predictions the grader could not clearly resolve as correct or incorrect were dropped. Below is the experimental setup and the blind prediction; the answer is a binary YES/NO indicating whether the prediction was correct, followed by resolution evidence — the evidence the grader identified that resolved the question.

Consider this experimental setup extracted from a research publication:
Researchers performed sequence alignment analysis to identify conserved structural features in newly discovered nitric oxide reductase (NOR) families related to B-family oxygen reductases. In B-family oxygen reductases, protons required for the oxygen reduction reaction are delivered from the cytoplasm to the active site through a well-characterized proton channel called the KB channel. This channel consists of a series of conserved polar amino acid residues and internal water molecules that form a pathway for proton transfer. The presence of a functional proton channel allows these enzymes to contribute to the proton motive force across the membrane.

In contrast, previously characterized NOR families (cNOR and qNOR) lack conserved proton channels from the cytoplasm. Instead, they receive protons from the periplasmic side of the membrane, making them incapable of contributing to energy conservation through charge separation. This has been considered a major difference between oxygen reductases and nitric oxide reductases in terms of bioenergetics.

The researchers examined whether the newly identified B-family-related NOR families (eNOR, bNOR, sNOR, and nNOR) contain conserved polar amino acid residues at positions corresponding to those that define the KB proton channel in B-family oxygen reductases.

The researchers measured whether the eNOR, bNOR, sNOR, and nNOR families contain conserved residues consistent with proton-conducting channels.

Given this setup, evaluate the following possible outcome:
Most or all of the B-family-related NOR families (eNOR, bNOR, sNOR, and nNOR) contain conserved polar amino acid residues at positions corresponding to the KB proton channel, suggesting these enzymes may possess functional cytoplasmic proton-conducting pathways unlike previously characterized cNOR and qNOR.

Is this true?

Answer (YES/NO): YES